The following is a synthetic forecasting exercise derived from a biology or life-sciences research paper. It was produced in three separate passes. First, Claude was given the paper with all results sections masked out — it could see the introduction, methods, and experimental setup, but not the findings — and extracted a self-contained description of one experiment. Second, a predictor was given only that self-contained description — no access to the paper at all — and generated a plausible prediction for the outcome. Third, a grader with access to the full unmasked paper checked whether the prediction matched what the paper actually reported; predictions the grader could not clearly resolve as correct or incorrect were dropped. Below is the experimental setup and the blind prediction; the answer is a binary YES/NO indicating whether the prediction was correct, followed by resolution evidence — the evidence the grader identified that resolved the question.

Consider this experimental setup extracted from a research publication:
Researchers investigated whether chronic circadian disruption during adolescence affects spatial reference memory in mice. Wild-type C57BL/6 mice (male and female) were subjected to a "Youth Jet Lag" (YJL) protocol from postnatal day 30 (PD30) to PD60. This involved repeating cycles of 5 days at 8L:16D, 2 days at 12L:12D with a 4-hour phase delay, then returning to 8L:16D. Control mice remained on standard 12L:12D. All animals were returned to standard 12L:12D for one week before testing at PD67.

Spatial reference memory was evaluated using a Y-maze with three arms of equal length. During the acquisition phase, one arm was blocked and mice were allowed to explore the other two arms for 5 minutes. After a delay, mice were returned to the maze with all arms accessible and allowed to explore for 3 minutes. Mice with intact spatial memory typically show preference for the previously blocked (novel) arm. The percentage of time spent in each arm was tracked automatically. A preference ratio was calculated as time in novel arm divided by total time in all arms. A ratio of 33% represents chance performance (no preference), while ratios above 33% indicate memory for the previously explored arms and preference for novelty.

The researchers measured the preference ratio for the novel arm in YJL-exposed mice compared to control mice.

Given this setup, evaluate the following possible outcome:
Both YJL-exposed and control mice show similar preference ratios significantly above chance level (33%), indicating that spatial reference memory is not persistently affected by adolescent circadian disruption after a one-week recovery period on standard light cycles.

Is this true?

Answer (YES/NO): NO